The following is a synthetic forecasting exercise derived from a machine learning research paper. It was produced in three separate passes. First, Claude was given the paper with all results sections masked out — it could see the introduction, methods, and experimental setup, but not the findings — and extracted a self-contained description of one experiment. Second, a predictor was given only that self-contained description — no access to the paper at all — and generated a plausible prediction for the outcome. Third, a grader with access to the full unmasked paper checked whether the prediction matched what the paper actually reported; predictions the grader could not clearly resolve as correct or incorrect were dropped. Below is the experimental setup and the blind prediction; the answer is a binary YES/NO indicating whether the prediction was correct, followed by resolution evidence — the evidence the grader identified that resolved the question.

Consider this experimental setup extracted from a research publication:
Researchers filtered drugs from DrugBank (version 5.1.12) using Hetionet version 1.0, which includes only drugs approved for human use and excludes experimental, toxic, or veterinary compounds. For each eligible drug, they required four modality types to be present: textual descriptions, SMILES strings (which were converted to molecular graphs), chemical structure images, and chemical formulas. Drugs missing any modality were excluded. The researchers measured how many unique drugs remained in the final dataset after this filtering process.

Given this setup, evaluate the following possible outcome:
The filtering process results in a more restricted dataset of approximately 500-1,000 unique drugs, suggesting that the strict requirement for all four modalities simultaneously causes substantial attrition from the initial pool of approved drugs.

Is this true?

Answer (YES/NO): NO